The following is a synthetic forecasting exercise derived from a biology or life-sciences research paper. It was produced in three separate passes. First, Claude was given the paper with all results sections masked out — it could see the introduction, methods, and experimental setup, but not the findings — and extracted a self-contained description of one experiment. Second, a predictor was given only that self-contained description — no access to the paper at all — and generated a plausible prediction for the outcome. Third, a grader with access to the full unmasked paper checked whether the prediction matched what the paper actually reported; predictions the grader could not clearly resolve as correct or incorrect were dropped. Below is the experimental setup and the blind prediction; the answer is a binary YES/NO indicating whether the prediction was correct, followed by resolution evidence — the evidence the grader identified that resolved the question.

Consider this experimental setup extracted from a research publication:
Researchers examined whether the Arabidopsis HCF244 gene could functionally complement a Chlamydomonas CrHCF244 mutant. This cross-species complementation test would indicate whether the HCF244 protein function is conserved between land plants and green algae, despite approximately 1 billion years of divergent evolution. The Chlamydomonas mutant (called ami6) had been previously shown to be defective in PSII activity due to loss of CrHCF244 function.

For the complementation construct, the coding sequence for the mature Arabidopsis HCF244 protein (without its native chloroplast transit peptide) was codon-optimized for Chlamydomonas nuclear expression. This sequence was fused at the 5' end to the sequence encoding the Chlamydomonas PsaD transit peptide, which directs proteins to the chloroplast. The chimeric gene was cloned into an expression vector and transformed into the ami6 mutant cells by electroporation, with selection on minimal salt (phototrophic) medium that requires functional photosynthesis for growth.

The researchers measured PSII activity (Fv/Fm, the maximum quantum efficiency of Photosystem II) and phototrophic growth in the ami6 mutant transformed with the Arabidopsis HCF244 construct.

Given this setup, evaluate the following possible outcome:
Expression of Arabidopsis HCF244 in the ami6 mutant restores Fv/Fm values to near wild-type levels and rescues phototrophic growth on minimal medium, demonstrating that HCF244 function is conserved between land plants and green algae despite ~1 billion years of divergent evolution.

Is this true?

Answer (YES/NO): NO